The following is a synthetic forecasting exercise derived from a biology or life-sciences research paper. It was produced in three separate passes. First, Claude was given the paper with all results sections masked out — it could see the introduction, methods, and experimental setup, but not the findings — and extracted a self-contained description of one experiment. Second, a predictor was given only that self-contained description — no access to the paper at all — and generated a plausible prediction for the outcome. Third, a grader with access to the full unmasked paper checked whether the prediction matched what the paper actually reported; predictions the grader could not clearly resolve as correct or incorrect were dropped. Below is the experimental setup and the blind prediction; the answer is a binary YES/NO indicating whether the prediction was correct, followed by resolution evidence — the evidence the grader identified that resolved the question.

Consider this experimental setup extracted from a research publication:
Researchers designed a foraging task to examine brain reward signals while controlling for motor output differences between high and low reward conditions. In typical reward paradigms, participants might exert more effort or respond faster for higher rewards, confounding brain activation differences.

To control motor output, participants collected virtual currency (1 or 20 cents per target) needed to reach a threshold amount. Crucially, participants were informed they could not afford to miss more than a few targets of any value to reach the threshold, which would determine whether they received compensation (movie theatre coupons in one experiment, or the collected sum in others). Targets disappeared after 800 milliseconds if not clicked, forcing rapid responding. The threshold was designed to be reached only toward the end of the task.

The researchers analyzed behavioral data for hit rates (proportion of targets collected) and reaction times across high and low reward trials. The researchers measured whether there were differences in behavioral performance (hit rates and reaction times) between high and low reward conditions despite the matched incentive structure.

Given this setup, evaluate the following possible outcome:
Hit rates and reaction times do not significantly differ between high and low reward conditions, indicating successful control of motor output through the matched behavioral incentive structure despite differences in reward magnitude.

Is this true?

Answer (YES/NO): NO